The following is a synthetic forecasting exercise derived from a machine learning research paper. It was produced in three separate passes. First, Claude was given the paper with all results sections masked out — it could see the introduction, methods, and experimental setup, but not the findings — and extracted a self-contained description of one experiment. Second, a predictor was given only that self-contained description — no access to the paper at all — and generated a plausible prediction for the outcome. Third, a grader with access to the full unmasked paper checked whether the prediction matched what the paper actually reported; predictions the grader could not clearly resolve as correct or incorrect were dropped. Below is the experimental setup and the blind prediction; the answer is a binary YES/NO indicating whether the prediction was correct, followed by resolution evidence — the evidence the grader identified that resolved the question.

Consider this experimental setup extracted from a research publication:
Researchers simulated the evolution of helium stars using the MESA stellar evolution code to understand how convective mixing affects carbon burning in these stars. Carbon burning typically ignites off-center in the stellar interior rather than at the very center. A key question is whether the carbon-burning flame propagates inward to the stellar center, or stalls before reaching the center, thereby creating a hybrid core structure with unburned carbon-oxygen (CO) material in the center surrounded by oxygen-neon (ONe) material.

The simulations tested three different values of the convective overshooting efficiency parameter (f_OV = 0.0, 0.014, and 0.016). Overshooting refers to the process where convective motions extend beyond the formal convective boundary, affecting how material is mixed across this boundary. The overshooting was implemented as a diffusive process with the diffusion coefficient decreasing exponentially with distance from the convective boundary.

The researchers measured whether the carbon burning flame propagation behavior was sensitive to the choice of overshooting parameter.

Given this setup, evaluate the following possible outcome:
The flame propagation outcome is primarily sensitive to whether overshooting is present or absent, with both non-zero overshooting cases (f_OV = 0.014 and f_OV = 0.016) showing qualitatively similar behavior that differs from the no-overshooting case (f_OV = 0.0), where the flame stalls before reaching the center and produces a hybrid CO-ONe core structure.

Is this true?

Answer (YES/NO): NO